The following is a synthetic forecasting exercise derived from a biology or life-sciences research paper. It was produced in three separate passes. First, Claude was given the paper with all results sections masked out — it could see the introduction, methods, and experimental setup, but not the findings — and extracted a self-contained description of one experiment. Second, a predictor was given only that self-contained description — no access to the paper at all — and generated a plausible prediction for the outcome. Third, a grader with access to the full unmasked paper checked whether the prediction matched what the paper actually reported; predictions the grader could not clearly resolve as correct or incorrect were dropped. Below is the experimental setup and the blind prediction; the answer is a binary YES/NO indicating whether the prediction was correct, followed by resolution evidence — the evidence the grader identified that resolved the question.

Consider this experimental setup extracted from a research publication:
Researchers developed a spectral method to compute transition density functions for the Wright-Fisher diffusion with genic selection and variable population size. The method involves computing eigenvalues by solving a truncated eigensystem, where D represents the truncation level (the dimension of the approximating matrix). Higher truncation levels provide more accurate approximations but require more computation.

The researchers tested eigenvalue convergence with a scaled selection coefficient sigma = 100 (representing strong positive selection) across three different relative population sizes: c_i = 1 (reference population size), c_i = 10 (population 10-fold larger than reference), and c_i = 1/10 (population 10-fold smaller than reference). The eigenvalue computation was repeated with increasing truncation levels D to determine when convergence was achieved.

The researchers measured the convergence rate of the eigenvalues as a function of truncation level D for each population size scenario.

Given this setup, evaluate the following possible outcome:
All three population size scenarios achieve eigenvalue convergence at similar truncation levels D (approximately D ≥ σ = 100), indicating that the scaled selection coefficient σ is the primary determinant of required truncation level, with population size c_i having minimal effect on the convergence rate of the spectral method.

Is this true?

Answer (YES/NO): NO